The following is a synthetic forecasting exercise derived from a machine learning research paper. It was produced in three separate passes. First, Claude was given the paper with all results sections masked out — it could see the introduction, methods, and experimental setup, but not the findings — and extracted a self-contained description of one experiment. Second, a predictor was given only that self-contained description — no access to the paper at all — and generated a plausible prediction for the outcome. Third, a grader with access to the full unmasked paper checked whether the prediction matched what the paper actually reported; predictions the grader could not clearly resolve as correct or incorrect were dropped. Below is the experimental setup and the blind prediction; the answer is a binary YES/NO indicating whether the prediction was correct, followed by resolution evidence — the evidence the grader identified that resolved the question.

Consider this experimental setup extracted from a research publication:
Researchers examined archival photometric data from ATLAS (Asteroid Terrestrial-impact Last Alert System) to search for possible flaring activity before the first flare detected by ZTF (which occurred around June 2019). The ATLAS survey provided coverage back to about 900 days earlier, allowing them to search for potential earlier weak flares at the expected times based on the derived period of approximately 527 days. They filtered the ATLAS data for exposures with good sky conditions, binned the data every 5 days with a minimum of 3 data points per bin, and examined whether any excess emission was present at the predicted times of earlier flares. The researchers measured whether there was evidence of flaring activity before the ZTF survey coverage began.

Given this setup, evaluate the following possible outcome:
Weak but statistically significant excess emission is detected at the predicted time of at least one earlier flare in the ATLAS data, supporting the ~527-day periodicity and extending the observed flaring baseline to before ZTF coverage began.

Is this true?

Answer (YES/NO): NO